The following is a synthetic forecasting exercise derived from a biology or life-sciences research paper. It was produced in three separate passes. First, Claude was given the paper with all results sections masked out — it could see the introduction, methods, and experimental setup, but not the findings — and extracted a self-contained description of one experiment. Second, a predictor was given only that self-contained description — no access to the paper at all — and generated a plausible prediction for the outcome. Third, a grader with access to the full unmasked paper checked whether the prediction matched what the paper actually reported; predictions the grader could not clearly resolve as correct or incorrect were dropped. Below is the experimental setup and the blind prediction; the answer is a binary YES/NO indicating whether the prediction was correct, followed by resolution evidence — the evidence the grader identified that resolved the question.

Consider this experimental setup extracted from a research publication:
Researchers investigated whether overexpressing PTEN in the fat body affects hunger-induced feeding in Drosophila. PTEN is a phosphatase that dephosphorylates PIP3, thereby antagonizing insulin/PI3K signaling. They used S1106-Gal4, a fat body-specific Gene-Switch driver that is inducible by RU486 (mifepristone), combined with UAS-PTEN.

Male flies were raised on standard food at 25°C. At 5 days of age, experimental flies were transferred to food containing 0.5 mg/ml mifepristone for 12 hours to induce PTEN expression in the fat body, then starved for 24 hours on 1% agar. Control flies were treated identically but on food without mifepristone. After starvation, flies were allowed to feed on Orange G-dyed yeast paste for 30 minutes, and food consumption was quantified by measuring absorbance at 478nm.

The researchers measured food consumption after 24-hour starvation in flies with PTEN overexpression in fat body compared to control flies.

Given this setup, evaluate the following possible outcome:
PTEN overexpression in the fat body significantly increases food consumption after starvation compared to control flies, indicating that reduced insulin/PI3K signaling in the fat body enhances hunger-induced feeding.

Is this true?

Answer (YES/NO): NO